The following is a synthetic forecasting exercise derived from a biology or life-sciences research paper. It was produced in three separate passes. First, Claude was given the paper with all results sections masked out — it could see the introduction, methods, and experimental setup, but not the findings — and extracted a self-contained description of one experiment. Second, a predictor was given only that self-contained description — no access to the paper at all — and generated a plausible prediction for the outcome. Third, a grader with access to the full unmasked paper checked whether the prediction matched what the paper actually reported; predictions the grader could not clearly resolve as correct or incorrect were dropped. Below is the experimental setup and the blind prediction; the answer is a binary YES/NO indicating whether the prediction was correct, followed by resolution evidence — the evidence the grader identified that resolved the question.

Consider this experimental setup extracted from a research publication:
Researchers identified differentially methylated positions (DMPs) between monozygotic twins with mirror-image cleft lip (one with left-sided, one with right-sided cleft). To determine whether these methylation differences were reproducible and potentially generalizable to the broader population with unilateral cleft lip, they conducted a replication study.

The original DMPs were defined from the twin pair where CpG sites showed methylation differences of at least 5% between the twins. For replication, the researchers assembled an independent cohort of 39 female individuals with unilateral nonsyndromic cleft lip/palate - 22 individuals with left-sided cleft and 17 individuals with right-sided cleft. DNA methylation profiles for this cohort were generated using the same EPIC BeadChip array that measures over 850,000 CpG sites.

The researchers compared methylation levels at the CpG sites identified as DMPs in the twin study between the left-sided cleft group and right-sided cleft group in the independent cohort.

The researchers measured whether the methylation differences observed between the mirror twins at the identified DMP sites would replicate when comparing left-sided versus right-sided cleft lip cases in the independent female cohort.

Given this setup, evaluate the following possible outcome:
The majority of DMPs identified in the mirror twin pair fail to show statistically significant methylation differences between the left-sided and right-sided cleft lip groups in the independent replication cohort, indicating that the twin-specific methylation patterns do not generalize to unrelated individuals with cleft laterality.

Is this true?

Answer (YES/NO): YES